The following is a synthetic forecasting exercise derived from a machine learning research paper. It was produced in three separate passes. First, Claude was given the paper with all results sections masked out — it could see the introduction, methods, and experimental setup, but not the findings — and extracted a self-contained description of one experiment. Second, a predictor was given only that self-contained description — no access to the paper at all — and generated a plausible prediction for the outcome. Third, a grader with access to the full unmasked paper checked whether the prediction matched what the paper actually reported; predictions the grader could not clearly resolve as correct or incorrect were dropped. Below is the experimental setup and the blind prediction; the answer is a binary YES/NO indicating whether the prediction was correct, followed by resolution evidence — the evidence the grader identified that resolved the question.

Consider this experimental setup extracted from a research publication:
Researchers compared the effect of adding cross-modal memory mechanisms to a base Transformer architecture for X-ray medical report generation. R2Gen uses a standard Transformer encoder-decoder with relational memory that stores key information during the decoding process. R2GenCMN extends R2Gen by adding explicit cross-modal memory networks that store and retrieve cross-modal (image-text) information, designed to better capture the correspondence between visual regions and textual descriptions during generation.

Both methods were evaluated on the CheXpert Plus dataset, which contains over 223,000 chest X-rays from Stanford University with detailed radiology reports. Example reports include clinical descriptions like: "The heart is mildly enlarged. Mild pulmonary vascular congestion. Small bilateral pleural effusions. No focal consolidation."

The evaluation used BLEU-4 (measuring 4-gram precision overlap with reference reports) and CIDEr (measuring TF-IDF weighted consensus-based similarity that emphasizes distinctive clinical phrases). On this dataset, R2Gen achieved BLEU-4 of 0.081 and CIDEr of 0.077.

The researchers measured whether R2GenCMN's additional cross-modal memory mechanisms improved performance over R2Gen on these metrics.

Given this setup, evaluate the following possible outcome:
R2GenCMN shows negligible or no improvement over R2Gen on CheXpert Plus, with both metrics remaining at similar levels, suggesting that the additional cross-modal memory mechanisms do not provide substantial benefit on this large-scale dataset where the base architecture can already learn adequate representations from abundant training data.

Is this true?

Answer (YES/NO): NO